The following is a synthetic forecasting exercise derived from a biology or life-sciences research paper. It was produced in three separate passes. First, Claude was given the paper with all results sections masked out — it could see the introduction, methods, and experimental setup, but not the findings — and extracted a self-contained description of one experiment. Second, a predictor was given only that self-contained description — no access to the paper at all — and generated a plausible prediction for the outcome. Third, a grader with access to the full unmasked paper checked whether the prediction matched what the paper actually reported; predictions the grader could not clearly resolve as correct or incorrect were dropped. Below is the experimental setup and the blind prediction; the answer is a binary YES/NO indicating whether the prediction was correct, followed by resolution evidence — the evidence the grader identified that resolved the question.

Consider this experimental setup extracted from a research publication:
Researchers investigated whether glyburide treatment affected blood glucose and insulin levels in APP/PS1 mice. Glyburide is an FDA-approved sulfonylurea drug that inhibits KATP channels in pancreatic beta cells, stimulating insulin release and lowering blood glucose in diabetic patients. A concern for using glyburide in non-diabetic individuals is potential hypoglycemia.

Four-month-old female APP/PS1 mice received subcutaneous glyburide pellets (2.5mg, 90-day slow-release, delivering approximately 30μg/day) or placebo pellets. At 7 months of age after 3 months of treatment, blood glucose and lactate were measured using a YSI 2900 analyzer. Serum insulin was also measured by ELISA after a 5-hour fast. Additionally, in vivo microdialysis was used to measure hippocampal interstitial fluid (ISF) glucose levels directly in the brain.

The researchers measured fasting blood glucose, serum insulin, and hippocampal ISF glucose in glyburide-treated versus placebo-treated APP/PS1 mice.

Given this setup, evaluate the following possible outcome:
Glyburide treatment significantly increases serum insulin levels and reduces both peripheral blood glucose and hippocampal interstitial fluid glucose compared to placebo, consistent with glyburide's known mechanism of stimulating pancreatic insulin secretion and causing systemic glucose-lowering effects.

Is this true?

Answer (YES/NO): NO